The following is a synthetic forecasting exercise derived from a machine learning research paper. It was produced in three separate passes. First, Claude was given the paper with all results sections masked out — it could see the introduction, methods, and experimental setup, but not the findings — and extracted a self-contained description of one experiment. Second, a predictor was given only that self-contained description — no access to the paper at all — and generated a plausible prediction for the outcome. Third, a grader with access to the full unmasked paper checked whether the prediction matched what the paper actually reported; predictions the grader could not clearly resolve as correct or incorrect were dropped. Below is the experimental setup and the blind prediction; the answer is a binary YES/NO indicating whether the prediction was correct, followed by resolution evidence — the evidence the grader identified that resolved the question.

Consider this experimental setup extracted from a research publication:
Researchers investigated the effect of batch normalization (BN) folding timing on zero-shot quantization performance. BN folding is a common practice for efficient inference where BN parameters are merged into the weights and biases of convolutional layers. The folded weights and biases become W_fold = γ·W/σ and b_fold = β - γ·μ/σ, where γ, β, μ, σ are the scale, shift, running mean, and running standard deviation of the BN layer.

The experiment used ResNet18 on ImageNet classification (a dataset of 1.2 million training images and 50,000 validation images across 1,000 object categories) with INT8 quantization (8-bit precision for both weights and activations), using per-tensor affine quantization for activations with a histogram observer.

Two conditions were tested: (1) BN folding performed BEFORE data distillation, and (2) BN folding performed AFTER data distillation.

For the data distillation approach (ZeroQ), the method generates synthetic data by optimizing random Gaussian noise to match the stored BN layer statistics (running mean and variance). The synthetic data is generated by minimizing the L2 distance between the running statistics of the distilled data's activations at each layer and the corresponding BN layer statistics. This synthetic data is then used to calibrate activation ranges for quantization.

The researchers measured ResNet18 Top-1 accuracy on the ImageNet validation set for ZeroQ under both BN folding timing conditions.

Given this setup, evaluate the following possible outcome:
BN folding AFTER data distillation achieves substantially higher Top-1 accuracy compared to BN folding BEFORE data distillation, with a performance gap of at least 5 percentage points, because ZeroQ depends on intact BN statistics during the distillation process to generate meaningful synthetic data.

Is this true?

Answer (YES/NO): NO